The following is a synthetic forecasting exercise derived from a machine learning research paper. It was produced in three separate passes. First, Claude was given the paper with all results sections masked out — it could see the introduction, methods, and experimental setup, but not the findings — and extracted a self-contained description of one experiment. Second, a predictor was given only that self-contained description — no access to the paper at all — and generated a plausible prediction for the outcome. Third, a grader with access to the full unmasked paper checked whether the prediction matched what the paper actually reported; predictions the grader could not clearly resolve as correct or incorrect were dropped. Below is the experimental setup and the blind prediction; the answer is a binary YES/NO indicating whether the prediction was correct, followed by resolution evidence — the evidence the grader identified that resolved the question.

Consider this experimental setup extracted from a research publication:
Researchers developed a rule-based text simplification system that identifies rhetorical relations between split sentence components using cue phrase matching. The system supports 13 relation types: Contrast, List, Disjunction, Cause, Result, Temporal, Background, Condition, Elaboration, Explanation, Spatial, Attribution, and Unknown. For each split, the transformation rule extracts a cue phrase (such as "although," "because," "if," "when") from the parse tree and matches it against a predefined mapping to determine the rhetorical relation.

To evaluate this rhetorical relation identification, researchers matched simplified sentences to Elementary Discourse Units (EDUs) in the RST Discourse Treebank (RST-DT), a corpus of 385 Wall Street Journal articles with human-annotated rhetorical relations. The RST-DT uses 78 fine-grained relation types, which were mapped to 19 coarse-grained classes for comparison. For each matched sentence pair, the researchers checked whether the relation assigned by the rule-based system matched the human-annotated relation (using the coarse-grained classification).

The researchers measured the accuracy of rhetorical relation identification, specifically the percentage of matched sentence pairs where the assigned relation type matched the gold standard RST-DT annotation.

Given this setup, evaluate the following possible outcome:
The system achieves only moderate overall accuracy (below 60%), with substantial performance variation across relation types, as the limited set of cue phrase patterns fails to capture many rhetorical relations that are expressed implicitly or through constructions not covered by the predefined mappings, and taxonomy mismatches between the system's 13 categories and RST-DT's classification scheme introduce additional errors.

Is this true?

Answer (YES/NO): NO